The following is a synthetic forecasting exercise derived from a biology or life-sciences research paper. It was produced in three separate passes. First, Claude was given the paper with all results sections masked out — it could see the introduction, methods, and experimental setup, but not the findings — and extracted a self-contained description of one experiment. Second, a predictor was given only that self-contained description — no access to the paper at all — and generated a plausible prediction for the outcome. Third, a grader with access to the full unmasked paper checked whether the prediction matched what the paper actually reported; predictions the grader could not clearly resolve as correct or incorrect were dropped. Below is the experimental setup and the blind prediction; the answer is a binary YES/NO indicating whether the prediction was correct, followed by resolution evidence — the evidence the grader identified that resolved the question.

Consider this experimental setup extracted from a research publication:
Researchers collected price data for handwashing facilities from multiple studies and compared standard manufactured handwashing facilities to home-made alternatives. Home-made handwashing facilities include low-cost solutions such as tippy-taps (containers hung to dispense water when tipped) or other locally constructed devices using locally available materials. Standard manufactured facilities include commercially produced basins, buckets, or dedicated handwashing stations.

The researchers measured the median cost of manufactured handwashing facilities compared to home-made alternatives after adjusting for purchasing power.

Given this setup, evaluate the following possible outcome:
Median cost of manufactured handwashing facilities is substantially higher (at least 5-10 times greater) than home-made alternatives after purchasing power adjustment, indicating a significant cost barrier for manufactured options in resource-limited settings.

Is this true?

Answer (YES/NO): YES